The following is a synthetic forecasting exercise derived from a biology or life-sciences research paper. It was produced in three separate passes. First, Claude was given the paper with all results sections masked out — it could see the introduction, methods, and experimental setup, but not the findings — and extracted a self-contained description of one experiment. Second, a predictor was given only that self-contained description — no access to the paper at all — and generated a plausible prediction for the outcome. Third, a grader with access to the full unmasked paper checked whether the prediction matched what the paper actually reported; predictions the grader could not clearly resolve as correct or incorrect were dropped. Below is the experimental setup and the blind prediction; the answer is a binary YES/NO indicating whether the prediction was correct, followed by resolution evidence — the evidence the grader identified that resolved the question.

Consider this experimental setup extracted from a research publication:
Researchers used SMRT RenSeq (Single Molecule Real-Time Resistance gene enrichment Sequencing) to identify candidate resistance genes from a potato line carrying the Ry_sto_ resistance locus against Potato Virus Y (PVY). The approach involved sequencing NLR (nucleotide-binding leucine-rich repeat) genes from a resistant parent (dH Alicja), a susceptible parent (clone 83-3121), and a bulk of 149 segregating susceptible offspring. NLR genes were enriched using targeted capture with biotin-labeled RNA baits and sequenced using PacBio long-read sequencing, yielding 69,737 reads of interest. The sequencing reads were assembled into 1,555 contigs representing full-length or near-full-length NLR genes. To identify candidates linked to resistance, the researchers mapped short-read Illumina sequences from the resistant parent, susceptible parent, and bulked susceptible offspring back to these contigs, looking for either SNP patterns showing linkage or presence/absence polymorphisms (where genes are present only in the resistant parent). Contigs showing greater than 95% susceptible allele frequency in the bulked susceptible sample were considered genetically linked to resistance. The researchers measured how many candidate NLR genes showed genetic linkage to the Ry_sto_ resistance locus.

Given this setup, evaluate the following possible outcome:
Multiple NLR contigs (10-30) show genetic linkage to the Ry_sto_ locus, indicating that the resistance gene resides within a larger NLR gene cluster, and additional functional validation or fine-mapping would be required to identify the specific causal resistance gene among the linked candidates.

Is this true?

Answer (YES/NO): YES